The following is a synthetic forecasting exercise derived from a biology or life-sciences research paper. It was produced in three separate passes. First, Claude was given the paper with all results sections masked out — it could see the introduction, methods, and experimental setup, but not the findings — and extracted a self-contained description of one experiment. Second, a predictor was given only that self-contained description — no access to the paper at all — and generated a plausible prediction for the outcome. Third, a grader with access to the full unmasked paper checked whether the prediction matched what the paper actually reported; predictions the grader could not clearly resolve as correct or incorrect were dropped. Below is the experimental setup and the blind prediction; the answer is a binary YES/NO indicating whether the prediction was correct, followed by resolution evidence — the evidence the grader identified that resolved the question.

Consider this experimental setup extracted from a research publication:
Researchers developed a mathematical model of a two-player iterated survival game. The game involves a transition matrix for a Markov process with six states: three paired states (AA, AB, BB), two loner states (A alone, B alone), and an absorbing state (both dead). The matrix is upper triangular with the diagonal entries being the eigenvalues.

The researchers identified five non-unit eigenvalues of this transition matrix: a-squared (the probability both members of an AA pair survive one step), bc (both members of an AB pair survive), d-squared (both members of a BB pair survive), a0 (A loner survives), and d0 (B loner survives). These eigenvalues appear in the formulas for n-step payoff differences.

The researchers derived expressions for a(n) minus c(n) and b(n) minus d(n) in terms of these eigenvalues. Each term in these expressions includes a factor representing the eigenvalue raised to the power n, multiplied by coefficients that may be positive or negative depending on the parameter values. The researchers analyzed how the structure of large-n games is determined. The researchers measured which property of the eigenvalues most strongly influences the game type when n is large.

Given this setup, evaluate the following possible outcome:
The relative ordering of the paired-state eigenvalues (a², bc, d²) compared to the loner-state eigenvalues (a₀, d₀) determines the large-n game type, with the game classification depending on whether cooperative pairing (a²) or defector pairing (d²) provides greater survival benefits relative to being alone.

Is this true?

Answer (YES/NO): NO